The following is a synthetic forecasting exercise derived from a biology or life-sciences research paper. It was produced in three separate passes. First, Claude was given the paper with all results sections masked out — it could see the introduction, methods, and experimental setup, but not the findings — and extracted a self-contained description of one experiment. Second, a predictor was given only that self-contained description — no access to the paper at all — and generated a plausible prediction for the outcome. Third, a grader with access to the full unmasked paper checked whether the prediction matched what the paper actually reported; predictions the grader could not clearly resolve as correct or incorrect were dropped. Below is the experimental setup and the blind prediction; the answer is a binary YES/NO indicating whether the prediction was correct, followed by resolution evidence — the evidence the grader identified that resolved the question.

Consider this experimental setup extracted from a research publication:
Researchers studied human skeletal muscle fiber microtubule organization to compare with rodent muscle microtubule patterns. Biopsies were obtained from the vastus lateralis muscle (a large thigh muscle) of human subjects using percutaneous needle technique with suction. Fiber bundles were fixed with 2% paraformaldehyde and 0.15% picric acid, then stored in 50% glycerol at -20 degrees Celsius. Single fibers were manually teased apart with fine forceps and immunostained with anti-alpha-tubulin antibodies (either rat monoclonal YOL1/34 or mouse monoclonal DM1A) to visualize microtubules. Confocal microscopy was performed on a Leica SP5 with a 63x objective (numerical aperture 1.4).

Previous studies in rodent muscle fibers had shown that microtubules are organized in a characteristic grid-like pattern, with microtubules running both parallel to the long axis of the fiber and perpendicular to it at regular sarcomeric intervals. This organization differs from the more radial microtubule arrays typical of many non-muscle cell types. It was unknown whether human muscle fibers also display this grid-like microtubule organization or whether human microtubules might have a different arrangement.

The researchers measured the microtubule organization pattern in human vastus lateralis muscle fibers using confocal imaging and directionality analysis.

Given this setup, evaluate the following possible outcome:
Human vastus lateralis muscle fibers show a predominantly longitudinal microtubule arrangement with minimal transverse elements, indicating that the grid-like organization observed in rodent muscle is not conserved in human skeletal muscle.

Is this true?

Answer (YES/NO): NO